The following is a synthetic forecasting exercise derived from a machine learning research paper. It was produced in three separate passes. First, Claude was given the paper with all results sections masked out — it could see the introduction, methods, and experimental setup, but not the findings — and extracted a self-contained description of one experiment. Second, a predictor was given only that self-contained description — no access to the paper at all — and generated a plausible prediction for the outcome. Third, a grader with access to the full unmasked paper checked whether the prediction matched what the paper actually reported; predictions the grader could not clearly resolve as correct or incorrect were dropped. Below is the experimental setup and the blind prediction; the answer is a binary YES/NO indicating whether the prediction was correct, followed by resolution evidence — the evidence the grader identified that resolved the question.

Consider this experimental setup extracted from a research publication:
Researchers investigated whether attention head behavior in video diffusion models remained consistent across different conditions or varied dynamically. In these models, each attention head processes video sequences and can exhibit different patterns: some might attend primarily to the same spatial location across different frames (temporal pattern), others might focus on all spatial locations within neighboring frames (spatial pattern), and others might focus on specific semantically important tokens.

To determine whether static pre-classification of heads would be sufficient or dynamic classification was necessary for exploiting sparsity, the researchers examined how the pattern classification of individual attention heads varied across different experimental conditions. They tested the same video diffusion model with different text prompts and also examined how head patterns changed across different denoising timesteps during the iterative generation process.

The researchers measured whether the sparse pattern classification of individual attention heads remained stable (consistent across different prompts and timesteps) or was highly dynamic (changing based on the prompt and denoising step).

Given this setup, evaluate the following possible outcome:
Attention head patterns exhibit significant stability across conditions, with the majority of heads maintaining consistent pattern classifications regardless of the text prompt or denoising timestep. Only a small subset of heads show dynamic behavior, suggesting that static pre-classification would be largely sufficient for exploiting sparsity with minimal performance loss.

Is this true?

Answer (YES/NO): NO